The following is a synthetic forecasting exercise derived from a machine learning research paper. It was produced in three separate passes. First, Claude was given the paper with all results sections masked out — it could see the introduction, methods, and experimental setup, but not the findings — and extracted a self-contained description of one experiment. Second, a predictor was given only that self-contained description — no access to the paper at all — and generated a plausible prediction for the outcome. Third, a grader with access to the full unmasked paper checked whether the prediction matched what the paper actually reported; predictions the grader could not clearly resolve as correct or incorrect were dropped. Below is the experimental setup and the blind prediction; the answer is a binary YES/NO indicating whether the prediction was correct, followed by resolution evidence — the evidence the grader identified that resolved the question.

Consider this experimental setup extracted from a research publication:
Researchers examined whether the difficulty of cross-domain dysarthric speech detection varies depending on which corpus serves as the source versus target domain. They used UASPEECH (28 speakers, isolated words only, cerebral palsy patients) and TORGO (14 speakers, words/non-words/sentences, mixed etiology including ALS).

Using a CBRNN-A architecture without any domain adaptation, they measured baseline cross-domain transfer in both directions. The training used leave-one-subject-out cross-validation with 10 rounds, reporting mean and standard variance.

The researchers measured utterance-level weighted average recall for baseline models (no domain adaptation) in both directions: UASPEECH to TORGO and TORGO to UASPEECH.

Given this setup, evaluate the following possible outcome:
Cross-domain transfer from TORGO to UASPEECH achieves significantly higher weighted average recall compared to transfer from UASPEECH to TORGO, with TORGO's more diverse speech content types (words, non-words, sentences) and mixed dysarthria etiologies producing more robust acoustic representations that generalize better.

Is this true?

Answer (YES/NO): NO